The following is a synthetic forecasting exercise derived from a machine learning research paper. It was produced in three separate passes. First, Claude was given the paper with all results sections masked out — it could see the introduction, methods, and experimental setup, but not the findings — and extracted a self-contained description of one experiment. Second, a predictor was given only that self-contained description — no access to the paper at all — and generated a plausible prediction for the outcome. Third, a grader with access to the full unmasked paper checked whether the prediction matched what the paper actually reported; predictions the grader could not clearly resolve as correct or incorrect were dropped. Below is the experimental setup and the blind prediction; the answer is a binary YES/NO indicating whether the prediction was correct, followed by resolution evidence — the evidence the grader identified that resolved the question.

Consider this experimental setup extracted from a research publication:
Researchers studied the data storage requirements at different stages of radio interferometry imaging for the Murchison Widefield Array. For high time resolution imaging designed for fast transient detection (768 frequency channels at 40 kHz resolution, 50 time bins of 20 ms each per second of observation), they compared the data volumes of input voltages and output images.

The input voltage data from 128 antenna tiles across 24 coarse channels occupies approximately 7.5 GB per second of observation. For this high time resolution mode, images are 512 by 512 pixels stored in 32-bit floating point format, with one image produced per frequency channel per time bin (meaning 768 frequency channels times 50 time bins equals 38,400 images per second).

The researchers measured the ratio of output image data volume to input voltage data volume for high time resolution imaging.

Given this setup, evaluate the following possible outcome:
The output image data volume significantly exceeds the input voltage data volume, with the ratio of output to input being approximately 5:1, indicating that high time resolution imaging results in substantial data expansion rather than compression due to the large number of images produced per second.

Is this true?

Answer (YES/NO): NO